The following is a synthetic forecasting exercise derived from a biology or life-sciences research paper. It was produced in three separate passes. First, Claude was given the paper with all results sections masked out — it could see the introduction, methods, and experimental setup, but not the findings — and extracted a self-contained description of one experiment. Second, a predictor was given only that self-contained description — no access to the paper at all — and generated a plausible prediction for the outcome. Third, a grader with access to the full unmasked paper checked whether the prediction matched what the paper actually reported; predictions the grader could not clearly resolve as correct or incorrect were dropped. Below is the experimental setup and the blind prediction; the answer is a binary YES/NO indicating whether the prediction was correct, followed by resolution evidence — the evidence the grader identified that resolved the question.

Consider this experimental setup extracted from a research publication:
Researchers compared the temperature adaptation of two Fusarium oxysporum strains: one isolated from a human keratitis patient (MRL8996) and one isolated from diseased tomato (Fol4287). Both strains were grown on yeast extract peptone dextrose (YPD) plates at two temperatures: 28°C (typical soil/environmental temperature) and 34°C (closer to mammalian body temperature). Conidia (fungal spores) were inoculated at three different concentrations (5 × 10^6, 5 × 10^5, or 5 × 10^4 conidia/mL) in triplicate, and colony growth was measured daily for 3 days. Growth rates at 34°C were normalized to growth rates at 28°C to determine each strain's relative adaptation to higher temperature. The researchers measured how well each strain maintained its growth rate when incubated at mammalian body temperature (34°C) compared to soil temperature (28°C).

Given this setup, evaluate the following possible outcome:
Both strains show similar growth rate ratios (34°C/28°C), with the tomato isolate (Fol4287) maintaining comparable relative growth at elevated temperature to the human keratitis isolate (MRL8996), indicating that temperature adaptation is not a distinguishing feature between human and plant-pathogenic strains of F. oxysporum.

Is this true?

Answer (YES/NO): NO